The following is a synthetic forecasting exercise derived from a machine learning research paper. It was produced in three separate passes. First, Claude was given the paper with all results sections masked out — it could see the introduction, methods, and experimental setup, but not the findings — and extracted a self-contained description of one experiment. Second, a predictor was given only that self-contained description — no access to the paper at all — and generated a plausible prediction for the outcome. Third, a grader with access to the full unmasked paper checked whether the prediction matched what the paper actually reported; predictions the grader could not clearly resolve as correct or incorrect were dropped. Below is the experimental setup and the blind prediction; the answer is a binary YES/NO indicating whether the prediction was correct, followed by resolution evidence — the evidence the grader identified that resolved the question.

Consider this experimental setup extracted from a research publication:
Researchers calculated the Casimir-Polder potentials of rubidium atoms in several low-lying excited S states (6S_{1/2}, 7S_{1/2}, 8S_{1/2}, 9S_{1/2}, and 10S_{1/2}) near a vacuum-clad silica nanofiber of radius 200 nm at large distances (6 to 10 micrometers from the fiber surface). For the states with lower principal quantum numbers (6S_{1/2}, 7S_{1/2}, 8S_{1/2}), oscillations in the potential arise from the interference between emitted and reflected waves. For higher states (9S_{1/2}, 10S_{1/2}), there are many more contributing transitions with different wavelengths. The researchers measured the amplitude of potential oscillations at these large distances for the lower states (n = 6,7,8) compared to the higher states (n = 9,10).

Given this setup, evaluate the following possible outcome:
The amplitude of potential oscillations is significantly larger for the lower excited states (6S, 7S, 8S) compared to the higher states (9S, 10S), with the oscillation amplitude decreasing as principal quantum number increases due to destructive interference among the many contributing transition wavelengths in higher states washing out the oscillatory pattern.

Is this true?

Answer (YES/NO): YES